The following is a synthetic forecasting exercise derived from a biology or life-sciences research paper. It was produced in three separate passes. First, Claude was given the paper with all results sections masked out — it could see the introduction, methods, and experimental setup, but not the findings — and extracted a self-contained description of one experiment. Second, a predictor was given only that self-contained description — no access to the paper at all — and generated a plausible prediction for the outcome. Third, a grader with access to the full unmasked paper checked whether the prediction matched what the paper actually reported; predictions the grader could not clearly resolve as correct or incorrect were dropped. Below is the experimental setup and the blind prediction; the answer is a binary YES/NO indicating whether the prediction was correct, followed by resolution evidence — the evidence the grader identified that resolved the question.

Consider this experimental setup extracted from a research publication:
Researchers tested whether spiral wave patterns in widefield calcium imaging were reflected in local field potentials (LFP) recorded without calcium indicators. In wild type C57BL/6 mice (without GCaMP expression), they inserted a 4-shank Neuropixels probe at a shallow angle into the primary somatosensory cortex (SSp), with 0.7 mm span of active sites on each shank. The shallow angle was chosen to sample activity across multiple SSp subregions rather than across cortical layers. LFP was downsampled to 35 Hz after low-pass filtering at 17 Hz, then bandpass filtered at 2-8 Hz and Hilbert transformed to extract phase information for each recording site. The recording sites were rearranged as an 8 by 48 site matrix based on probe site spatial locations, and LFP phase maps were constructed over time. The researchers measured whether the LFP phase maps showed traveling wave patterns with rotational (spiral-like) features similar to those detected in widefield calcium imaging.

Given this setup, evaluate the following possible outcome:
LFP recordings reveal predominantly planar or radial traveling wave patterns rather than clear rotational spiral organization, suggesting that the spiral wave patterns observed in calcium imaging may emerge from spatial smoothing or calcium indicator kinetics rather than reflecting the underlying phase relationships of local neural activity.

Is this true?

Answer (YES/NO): NO